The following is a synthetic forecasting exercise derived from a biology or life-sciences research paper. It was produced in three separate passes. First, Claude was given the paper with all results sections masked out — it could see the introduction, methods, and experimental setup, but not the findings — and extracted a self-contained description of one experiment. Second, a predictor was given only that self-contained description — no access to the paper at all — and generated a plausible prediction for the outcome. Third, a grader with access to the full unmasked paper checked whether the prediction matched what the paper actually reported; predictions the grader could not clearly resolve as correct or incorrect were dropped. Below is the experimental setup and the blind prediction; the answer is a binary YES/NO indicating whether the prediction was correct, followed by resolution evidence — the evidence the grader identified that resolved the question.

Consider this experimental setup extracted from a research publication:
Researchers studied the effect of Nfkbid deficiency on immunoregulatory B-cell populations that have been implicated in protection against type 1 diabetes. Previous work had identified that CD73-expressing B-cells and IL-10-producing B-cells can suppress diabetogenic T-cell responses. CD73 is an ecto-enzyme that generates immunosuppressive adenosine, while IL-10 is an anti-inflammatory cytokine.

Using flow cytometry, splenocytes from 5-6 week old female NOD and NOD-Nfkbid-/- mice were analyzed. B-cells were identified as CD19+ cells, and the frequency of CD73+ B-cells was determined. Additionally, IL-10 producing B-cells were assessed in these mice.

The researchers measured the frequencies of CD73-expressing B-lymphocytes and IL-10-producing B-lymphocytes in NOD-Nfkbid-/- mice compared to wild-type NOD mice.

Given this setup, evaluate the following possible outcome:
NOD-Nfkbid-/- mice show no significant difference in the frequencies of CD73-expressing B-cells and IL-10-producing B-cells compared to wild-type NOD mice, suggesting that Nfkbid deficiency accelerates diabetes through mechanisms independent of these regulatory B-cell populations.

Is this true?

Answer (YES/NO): NO